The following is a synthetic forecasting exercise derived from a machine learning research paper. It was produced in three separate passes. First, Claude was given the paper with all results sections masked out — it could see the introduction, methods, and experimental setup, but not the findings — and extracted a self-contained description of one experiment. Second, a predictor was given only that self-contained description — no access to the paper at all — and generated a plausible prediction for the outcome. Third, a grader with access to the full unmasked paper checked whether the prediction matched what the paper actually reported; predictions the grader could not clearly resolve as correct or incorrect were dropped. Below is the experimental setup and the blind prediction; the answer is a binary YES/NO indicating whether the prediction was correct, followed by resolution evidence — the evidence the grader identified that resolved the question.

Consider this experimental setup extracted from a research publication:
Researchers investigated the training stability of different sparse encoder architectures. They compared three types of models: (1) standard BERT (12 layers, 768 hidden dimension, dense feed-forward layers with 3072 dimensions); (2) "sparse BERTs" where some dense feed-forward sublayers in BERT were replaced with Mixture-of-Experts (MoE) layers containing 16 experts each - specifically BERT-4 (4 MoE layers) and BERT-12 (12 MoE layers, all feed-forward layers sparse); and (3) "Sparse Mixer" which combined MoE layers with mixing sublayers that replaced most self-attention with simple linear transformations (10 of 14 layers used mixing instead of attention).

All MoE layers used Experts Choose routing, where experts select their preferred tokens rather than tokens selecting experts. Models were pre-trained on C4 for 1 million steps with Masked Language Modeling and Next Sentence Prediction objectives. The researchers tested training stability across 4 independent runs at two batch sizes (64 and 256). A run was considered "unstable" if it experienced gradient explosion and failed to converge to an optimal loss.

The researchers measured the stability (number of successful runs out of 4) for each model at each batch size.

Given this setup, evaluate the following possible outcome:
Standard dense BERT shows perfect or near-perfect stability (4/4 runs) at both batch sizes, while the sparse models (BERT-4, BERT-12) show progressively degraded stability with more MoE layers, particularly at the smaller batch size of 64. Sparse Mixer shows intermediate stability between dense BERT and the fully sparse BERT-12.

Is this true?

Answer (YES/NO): NO